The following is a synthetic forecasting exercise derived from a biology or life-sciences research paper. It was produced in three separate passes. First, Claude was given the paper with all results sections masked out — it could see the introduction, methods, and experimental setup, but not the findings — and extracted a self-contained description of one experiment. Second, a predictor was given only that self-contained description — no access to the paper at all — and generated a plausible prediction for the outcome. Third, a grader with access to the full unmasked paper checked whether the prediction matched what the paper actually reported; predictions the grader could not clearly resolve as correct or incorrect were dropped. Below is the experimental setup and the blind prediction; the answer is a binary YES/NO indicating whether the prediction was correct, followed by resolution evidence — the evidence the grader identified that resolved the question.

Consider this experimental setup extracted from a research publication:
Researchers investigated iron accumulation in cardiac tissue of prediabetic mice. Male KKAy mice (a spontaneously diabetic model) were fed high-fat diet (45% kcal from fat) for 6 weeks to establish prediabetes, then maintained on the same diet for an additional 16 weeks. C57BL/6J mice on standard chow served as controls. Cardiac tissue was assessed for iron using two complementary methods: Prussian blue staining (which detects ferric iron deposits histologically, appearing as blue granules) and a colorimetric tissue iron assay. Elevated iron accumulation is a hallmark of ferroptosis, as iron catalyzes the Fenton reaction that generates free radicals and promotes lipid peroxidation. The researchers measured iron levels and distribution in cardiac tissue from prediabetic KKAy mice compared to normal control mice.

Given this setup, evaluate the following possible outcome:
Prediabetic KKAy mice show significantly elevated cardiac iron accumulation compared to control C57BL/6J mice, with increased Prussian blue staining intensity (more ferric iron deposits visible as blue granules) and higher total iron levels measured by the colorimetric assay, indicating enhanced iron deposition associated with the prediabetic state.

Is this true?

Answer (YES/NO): YES